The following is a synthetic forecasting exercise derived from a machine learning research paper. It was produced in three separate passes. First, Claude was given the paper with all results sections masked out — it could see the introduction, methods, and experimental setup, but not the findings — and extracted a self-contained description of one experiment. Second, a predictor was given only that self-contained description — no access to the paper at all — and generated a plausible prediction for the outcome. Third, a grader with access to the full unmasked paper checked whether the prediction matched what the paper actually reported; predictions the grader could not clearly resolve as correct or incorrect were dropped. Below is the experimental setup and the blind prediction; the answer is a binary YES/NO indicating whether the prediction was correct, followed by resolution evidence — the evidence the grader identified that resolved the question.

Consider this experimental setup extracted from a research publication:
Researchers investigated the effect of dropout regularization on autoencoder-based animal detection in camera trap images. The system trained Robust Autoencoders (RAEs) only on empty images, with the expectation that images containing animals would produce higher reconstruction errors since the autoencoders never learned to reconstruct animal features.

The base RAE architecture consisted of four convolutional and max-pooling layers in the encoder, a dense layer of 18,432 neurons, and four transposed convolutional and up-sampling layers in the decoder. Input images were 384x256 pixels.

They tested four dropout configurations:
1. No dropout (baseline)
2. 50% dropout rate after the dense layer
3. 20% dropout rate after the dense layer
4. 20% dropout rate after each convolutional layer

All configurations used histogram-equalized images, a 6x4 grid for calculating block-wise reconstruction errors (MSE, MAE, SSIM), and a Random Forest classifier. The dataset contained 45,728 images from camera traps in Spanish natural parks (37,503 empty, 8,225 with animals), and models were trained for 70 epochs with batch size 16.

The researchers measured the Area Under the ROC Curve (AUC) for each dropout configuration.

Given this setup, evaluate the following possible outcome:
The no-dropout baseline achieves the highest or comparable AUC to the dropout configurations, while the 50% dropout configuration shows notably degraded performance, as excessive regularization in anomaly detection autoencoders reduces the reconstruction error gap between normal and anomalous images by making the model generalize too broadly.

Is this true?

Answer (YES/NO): NO